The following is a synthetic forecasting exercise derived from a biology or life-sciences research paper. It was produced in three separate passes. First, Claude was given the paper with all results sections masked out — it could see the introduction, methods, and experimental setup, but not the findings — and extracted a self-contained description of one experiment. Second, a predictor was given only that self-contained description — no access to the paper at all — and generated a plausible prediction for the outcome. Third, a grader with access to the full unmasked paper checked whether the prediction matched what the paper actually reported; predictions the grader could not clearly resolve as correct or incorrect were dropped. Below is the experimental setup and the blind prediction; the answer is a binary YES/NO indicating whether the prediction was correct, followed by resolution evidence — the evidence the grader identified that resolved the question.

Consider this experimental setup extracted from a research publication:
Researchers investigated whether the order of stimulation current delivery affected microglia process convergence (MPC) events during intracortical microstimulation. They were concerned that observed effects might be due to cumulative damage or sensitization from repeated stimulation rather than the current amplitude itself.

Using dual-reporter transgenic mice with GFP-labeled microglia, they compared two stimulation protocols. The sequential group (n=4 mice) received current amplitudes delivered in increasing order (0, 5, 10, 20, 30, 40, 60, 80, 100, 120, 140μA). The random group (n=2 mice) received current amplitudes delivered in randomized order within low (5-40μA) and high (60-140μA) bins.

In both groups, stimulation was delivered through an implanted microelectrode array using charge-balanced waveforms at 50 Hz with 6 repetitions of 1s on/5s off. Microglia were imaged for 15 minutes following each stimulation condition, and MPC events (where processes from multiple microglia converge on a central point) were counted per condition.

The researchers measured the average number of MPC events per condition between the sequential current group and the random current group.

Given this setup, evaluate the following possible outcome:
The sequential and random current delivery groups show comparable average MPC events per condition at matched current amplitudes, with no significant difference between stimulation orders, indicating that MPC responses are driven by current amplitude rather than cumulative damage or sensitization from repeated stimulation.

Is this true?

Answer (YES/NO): YES